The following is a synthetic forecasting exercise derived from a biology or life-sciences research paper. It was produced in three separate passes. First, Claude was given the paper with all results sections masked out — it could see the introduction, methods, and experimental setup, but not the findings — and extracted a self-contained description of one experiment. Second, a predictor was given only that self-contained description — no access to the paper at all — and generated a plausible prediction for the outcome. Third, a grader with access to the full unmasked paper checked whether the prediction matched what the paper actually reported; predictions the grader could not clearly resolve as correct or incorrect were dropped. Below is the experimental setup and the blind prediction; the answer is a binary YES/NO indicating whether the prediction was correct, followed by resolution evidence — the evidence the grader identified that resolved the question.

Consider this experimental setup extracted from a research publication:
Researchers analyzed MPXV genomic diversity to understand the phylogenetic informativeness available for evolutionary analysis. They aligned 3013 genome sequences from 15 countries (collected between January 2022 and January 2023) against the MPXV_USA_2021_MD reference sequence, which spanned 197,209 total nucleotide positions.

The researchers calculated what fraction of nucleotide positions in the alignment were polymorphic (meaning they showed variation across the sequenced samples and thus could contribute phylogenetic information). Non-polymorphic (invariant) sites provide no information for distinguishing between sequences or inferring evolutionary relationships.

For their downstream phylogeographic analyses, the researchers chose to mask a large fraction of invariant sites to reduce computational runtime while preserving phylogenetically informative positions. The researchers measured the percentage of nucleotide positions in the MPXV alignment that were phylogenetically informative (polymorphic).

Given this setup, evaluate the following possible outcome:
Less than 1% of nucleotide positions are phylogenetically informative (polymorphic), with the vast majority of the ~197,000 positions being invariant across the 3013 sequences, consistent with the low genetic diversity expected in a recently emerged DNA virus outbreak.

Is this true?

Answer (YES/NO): NO